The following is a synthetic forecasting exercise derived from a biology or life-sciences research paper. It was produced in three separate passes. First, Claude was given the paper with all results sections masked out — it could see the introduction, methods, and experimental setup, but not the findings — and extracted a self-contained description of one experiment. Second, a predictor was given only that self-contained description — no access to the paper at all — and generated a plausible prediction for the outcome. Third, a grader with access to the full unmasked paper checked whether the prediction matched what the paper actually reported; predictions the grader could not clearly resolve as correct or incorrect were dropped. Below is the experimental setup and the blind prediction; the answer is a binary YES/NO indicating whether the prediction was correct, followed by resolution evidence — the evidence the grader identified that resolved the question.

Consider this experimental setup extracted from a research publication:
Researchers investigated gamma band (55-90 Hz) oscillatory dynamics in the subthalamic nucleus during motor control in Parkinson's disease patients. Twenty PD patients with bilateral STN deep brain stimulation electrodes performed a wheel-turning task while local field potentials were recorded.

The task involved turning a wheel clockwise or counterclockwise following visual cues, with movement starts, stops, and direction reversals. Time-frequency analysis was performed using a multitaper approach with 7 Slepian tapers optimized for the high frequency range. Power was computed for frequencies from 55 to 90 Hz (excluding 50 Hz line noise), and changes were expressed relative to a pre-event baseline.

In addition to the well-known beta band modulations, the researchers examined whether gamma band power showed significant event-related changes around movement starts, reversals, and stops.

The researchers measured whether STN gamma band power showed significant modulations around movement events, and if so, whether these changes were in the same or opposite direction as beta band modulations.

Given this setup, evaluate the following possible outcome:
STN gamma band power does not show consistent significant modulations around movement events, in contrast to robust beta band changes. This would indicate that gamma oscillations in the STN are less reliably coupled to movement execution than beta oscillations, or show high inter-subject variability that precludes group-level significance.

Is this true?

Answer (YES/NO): NO